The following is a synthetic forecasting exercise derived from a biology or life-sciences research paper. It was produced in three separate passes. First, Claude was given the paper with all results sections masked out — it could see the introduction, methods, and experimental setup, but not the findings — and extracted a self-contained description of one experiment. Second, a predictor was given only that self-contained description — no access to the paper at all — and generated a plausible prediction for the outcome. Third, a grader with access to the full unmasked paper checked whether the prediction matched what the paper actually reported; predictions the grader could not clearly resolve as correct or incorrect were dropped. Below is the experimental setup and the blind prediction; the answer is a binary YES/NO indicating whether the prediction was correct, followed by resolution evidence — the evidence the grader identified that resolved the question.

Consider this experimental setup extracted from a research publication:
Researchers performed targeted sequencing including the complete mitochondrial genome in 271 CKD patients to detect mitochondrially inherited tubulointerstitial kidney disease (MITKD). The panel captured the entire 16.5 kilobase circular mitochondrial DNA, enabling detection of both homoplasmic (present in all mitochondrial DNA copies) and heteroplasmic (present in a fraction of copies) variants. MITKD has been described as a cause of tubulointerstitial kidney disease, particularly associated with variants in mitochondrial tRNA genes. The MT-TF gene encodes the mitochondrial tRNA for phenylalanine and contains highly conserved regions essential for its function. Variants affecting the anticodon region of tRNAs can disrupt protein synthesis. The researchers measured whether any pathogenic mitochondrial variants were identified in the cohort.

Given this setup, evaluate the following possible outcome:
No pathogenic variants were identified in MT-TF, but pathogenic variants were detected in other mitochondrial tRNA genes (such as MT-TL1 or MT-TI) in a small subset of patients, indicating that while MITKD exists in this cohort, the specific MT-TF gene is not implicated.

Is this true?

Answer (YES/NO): NO